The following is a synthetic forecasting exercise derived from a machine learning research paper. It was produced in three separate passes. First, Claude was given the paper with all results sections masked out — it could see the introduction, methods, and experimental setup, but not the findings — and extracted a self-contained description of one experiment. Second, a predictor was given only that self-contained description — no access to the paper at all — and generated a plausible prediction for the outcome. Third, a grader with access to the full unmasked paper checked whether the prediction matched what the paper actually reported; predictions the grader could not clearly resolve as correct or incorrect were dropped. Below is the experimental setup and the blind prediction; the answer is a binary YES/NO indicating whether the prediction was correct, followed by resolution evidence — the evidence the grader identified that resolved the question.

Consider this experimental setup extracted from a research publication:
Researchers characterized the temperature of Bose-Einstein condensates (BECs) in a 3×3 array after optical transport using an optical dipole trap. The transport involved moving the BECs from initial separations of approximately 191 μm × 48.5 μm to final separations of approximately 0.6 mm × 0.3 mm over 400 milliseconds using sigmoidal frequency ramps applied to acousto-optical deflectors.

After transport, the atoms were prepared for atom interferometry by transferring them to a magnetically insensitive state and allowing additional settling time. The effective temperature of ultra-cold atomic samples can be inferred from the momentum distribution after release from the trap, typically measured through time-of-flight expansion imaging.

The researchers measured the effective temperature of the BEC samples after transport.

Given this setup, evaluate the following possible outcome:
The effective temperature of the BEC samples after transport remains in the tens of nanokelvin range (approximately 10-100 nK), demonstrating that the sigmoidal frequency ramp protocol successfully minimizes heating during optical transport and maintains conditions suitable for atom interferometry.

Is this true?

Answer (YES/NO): NO